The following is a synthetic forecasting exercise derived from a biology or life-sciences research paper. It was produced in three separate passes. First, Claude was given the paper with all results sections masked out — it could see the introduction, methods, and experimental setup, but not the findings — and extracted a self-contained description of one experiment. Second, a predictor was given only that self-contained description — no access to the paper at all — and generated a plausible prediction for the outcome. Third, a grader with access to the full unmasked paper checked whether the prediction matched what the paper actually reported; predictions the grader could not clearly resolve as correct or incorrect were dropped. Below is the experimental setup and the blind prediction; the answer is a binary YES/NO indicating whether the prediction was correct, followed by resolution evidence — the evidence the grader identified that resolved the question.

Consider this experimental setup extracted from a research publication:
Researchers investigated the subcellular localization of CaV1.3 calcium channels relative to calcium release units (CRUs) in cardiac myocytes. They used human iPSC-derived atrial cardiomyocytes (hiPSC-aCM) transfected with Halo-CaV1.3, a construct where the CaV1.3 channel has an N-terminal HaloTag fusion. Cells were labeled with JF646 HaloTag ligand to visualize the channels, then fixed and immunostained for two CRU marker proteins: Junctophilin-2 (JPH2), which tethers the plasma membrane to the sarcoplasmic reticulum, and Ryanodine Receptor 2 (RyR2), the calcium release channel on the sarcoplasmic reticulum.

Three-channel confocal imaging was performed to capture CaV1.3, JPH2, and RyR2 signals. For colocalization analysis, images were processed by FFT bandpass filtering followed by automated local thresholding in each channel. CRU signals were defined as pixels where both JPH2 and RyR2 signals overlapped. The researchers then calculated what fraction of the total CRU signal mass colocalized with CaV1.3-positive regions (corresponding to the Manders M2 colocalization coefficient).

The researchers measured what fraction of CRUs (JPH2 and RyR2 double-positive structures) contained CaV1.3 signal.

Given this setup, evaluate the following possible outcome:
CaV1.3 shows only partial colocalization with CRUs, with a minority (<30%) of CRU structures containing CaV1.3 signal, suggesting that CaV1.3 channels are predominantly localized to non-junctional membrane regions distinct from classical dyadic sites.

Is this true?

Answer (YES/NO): NO